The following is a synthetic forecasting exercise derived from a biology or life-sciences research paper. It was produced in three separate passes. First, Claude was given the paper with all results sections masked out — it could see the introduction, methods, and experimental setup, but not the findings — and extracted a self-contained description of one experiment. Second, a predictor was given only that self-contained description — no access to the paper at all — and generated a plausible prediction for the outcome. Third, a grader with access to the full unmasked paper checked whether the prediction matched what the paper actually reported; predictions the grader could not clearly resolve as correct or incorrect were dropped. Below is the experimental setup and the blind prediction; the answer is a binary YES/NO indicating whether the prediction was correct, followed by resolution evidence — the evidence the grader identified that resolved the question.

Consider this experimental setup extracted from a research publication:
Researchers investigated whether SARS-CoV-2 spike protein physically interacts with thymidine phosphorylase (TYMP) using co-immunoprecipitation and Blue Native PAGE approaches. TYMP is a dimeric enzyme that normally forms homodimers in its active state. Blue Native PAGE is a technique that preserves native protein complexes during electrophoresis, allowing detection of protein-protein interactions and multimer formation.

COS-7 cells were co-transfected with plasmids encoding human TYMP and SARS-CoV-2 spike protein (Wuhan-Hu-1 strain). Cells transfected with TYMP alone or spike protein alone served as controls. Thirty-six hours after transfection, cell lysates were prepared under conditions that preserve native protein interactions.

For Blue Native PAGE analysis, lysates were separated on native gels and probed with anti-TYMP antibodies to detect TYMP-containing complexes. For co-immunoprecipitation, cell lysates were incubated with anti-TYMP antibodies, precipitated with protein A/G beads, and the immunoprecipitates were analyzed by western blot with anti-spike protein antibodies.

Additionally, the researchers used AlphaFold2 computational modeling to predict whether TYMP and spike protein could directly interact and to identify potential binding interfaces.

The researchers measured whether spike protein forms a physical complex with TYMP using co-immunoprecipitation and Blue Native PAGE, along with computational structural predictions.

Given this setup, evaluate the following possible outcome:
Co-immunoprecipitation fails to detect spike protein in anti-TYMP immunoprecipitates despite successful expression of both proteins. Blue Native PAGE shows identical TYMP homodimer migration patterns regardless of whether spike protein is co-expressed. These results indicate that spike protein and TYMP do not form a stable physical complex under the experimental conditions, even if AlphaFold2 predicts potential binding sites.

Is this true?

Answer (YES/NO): NO